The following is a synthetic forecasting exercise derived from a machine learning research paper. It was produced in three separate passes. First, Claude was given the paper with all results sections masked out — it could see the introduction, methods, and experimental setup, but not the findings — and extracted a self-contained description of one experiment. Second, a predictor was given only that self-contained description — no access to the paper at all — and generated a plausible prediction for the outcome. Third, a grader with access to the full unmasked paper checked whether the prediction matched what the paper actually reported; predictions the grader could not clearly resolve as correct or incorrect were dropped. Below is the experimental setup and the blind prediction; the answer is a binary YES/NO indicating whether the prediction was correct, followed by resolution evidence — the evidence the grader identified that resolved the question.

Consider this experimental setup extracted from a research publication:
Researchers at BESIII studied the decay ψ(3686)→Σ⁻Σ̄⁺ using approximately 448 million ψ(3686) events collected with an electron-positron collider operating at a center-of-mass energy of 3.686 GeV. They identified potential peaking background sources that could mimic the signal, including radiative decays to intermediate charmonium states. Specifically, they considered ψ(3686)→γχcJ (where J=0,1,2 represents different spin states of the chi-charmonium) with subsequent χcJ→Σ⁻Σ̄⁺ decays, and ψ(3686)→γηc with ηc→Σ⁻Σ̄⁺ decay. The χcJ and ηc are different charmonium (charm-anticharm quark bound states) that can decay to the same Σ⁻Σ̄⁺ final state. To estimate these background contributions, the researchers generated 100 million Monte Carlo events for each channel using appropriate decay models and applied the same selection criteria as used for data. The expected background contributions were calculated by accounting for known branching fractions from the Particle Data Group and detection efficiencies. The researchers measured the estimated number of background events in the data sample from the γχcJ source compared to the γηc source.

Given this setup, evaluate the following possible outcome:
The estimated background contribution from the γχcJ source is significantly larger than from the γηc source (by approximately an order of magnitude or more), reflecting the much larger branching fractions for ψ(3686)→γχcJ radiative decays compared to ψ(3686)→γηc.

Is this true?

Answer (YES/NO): YES